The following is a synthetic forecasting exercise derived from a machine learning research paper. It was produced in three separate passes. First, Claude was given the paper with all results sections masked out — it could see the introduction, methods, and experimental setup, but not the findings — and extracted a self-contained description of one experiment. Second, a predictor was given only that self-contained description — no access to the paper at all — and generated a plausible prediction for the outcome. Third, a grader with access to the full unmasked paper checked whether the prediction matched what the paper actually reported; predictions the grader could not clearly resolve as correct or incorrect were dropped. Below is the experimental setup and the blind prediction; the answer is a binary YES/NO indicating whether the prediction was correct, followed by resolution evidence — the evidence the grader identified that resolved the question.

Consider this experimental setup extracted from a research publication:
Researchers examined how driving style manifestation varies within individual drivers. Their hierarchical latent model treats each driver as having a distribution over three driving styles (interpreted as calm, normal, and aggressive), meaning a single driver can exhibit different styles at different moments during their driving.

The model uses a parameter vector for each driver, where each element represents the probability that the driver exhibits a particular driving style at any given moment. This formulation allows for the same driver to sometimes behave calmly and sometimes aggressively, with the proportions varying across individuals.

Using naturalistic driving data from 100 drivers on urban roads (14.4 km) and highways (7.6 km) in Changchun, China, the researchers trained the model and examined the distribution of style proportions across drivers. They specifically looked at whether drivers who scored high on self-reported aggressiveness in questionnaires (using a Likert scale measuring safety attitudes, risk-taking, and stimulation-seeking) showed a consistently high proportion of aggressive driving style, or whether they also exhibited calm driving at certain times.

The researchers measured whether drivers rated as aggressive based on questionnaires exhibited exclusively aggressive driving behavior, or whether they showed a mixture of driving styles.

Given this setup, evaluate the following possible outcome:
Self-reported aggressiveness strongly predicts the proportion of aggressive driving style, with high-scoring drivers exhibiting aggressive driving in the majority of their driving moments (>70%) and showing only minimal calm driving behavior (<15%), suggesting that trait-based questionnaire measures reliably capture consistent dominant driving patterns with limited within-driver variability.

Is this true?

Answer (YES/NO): NO